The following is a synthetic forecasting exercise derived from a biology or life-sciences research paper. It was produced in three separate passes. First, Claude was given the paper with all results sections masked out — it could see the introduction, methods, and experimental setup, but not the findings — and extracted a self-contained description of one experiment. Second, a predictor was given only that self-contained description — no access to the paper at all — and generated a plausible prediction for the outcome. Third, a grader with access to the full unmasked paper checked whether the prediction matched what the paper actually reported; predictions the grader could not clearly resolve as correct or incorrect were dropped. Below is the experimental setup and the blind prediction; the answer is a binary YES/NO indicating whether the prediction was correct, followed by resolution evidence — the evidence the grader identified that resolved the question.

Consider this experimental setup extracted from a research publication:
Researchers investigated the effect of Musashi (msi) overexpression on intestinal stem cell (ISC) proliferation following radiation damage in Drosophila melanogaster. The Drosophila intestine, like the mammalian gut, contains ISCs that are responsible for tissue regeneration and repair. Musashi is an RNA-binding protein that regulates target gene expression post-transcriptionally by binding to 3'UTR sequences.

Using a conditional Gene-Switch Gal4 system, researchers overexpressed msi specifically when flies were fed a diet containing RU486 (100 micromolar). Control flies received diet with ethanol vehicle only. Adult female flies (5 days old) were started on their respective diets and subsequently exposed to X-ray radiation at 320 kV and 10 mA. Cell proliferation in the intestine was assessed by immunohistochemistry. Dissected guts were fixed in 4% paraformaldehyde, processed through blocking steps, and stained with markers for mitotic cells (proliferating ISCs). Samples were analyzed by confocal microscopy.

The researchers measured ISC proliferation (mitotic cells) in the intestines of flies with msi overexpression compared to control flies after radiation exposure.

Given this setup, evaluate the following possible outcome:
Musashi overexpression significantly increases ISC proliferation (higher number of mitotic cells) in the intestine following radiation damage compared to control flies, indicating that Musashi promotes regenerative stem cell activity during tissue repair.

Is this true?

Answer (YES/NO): YES